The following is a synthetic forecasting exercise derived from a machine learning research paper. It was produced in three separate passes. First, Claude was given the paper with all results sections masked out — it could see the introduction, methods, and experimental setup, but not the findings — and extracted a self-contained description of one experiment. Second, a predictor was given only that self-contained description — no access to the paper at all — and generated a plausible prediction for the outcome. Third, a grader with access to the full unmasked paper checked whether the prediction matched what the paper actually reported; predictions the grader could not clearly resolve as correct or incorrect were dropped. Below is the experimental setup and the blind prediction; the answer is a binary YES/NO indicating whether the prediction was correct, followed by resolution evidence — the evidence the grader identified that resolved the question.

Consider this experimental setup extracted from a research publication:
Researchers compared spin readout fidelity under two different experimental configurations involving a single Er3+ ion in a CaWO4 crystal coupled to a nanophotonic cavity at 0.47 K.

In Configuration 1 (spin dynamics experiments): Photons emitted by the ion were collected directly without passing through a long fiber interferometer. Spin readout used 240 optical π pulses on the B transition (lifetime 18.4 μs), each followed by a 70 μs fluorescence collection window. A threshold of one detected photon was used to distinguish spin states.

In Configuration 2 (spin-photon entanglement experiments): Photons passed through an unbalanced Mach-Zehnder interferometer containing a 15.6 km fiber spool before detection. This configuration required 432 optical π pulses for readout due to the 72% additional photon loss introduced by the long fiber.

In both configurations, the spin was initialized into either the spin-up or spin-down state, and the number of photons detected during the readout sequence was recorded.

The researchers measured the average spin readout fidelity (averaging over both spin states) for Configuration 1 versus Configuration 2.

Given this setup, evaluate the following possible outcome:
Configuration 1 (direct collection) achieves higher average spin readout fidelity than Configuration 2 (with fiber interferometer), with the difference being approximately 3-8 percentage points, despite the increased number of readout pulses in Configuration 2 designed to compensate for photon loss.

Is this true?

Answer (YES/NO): NO